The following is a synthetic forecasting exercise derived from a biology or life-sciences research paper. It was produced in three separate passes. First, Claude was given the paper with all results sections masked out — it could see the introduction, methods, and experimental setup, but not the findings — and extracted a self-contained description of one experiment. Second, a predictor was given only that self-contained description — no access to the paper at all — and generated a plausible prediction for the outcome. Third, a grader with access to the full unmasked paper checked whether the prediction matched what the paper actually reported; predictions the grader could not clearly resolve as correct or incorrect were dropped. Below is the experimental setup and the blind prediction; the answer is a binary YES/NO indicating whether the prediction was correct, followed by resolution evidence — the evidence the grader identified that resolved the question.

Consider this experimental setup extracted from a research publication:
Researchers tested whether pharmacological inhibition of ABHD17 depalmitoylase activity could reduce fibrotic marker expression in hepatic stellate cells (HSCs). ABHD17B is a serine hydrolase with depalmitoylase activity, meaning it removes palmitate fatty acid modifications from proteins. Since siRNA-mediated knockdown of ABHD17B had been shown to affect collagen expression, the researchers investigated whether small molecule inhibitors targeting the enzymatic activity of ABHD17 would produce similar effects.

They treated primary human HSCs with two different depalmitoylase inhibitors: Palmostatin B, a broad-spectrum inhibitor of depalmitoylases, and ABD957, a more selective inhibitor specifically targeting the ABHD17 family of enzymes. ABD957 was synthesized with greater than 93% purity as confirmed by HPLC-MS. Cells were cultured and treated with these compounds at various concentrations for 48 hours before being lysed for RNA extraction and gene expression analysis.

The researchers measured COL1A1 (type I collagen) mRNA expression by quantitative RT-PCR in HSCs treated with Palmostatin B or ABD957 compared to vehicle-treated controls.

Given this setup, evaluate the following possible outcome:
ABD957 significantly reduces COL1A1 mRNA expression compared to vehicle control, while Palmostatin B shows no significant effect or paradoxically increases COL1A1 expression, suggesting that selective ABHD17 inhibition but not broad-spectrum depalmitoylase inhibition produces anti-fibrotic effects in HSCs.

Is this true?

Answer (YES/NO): NO